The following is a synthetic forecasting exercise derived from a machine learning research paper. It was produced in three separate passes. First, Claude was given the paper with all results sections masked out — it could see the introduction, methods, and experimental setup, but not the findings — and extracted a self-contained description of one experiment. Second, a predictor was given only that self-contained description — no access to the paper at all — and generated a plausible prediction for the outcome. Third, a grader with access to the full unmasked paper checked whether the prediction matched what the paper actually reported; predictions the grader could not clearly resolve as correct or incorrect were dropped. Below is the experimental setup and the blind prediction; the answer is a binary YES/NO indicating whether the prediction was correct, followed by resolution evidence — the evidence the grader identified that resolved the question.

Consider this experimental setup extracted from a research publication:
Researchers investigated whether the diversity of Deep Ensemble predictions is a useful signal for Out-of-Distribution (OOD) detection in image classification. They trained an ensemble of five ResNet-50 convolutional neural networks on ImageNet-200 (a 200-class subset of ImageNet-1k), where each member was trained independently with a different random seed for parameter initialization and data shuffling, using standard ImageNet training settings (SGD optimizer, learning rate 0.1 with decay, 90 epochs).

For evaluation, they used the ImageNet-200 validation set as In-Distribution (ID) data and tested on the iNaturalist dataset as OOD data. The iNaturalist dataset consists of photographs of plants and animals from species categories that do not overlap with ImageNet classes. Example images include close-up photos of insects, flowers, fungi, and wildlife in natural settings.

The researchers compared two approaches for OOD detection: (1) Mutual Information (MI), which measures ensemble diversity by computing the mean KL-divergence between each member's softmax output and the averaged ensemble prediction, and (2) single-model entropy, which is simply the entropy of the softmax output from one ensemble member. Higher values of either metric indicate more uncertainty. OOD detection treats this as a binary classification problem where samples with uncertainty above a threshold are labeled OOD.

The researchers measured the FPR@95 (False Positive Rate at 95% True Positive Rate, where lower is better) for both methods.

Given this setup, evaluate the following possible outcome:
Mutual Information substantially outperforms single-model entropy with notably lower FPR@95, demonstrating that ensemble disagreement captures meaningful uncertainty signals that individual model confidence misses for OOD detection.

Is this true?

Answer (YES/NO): NO